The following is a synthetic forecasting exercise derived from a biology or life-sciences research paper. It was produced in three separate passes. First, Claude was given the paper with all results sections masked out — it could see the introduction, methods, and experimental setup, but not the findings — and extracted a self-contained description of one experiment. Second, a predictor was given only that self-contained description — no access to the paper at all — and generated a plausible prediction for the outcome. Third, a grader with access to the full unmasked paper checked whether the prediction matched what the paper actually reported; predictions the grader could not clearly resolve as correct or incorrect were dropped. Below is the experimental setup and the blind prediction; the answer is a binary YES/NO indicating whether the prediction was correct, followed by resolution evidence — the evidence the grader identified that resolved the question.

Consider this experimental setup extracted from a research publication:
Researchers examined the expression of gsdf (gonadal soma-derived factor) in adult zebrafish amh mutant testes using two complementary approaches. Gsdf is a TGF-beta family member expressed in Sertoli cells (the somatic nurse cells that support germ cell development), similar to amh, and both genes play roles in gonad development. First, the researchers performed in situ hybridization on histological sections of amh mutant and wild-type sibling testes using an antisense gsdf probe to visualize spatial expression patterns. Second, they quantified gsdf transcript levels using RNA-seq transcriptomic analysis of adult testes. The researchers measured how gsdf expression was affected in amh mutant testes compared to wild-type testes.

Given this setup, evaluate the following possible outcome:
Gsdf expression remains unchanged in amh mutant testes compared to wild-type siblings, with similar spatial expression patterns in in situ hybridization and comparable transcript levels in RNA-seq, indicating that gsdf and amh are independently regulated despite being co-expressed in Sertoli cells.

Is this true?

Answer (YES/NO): NO